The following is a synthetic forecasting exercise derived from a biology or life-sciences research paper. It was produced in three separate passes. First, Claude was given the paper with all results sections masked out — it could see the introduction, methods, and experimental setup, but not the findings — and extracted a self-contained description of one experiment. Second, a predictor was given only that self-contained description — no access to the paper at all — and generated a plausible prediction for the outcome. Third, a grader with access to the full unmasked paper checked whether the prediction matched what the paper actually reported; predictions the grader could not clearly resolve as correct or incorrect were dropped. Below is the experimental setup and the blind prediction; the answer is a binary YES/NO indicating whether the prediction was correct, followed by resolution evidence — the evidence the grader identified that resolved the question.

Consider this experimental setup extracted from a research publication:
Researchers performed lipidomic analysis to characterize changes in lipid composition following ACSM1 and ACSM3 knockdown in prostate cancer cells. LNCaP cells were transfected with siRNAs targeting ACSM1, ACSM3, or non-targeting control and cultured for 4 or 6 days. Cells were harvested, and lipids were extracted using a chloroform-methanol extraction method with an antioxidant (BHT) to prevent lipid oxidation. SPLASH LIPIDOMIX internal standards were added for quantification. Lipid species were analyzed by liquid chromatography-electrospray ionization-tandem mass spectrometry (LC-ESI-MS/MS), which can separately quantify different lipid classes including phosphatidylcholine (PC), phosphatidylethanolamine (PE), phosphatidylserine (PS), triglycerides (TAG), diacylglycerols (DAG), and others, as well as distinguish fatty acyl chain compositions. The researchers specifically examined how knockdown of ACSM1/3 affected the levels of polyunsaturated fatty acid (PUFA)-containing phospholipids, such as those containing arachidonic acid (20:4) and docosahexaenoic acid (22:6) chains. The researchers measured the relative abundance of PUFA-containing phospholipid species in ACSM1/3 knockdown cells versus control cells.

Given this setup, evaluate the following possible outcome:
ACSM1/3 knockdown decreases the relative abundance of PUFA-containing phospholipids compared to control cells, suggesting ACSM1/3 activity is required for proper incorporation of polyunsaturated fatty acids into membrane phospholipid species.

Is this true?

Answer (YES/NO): NO